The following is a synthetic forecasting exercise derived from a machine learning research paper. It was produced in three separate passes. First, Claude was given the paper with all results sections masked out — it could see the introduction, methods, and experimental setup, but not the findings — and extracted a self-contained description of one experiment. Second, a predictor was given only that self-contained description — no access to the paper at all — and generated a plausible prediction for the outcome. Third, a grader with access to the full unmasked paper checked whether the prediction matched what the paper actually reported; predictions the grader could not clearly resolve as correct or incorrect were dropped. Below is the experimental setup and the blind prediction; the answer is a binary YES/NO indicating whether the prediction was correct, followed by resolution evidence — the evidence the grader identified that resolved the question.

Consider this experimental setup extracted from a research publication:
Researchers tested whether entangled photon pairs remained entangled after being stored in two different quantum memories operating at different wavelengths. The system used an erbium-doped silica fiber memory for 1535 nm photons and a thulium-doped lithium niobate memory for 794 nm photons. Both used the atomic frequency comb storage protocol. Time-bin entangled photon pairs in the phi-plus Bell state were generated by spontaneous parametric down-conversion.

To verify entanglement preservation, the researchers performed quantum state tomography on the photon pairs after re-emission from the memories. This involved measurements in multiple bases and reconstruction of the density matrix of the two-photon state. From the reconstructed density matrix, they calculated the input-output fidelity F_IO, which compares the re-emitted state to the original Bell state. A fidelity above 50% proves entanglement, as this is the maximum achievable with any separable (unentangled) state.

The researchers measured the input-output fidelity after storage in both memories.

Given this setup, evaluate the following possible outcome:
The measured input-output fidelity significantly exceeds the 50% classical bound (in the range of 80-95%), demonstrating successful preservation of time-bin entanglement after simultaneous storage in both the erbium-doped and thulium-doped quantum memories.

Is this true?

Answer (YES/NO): YES